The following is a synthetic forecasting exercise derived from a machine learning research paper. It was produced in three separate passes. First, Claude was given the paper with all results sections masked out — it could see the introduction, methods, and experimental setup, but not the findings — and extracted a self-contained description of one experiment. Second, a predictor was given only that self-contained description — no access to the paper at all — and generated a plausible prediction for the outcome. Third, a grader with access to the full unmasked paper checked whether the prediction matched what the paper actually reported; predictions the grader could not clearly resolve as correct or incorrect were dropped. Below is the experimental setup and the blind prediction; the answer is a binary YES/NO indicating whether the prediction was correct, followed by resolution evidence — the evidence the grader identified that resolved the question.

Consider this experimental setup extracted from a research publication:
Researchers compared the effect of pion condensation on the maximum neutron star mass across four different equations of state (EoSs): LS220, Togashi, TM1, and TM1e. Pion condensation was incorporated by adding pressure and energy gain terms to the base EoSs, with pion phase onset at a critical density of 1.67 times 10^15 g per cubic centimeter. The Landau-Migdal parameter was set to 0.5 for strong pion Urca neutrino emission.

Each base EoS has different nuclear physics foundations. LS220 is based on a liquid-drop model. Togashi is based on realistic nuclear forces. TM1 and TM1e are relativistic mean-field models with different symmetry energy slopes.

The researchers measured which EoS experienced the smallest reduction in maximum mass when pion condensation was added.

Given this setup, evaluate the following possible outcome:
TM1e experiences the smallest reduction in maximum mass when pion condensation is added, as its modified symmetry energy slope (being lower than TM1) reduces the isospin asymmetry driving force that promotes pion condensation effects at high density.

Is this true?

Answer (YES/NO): NO